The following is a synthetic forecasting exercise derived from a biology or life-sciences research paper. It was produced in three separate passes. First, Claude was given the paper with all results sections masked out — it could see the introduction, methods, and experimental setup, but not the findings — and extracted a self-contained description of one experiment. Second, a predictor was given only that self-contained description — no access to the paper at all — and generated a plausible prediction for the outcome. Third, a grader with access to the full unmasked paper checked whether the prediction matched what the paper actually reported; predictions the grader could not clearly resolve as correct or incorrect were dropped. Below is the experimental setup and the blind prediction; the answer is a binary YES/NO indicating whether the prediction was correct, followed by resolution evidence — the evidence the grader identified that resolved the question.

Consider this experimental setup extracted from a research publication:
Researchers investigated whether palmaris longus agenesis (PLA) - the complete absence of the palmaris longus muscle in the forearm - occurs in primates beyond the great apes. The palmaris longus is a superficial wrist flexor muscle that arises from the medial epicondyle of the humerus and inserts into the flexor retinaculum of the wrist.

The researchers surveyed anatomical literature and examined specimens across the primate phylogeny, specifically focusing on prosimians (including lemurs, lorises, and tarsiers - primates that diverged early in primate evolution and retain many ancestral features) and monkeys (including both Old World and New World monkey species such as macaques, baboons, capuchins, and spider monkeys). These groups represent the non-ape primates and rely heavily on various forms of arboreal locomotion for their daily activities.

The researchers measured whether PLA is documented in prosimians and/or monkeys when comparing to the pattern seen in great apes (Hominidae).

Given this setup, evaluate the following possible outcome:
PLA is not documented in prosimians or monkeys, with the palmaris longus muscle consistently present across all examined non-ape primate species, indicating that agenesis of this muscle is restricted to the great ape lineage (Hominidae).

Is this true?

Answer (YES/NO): YES